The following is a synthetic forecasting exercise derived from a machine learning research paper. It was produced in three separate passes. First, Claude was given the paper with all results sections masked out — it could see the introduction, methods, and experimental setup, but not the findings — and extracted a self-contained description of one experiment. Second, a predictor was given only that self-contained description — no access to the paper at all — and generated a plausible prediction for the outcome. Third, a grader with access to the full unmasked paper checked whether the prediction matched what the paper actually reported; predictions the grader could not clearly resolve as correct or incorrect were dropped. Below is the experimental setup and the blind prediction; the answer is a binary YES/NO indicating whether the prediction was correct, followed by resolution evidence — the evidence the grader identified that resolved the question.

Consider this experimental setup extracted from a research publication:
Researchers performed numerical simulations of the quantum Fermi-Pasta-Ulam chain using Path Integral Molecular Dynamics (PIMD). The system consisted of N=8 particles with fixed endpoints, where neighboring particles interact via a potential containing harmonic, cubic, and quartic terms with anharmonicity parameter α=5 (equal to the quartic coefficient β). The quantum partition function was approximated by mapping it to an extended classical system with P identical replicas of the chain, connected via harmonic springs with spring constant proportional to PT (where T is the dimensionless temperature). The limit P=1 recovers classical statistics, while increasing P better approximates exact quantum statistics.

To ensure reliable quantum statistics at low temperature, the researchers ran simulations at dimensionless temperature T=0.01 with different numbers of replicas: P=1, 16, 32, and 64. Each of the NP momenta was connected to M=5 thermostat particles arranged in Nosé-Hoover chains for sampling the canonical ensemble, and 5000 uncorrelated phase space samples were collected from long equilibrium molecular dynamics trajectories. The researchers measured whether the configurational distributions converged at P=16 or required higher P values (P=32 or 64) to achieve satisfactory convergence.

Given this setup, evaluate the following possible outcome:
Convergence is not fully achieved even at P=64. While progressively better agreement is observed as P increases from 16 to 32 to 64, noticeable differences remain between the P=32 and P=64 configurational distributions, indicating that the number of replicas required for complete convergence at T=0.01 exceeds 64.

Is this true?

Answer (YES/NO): NO